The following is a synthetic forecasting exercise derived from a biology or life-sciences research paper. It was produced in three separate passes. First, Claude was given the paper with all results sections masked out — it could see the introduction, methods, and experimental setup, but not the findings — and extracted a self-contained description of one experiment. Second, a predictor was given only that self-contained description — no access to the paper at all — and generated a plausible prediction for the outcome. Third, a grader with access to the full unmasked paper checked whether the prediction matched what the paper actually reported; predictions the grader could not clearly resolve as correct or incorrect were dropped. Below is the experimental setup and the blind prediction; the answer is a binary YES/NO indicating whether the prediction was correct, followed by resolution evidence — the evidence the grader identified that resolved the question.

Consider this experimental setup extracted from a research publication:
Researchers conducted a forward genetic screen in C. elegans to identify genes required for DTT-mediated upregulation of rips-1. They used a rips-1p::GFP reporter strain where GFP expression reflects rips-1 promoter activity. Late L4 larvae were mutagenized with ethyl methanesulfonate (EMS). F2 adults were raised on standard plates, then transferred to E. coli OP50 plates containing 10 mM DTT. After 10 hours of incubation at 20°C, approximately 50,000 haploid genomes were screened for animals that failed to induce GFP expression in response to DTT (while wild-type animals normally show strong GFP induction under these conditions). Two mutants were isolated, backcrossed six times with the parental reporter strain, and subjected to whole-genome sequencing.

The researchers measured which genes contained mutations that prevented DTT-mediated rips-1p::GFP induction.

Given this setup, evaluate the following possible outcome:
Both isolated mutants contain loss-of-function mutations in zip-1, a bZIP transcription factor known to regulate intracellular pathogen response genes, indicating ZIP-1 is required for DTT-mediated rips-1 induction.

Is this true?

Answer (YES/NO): NO